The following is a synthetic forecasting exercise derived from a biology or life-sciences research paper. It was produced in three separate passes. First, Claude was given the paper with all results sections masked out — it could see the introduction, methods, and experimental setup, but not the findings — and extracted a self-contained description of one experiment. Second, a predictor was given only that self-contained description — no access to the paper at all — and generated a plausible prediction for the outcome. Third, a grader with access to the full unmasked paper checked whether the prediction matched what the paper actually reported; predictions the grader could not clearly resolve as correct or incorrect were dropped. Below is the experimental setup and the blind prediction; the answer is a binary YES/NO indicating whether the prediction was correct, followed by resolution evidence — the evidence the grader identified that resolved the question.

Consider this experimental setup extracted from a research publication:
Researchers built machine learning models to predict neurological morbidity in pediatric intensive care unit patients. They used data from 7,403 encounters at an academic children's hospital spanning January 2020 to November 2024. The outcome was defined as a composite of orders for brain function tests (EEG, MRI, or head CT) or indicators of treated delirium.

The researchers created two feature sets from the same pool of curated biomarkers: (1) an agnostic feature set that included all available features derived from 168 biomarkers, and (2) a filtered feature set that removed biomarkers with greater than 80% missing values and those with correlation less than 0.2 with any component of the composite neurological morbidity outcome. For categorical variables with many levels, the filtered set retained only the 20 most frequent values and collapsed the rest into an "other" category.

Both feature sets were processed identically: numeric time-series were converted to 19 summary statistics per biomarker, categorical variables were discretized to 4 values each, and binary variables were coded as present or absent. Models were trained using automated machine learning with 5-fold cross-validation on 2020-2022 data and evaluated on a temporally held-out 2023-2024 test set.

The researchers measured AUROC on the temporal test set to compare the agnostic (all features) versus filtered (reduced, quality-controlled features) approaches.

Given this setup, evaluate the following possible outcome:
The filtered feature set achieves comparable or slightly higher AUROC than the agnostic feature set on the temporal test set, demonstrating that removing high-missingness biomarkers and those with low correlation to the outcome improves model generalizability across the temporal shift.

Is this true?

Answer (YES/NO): YES